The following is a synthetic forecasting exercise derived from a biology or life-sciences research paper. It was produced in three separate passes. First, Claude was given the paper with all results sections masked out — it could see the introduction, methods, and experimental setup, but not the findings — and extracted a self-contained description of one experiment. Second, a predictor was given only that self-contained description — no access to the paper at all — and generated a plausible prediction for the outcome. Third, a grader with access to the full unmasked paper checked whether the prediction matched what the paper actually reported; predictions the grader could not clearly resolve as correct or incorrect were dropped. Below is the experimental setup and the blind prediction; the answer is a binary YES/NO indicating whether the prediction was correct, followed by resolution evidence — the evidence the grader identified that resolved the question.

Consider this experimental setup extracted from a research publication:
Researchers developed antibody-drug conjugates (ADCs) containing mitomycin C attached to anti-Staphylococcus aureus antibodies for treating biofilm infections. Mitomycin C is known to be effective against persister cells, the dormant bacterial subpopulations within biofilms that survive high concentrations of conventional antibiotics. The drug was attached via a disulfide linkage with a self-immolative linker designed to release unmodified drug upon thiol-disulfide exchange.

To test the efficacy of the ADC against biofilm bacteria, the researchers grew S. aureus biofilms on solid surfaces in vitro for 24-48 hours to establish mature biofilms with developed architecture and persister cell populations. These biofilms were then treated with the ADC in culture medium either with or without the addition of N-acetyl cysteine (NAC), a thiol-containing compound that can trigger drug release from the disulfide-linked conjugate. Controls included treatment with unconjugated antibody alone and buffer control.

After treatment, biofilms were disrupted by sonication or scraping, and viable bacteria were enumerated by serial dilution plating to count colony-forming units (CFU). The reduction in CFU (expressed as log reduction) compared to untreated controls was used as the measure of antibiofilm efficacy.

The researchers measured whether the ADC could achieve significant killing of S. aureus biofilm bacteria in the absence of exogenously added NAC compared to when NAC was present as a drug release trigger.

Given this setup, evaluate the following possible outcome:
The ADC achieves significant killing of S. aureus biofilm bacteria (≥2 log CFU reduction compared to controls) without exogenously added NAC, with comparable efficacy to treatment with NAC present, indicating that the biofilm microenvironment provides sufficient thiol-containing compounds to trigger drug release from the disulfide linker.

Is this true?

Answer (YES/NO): YES